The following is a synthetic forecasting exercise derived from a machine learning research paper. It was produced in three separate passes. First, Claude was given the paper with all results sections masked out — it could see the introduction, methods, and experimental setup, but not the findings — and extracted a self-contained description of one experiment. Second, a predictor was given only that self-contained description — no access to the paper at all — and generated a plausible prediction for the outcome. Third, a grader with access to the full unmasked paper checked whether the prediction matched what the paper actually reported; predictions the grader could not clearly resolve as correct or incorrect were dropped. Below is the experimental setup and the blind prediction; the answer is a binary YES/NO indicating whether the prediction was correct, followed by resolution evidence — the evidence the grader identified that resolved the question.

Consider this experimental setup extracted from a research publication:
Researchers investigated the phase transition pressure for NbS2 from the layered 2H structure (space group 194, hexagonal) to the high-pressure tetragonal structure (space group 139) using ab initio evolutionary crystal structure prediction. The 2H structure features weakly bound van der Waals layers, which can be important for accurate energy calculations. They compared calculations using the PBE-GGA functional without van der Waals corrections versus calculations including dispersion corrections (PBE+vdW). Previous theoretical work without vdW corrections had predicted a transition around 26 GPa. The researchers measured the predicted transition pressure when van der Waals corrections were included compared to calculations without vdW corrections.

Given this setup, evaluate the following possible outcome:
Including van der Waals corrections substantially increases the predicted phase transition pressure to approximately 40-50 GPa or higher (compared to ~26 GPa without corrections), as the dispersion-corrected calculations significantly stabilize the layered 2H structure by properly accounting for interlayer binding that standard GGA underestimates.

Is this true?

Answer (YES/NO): NO